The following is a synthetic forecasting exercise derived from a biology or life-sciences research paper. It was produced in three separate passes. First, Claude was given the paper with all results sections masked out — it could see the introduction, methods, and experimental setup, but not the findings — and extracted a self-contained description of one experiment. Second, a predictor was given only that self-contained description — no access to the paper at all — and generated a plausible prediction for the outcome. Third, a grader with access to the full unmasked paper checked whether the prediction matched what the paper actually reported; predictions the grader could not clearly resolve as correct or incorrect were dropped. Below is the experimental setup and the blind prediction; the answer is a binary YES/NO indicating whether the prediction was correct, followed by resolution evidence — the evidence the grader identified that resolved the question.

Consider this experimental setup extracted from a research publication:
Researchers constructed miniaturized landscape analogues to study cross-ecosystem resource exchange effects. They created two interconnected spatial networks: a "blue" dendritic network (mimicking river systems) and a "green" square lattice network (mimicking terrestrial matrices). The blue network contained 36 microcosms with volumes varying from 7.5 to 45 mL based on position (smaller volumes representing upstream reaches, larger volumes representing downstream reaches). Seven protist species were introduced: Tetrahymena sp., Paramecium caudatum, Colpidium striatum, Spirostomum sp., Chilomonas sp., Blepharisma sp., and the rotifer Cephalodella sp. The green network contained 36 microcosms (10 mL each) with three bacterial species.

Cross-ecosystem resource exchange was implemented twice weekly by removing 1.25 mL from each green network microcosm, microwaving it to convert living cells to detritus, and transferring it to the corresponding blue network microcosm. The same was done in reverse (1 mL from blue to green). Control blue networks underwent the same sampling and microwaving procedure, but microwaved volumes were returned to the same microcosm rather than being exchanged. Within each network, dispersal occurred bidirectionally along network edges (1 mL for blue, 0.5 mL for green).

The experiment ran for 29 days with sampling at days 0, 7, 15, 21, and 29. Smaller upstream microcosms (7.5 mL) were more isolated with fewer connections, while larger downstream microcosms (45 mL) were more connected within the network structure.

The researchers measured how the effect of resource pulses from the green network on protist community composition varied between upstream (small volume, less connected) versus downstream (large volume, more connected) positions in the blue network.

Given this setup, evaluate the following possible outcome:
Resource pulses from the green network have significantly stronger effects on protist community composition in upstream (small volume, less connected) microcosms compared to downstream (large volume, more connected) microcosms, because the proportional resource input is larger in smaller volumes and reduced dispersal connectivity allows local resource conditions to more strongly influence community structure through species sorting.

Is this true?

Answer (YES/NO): YES